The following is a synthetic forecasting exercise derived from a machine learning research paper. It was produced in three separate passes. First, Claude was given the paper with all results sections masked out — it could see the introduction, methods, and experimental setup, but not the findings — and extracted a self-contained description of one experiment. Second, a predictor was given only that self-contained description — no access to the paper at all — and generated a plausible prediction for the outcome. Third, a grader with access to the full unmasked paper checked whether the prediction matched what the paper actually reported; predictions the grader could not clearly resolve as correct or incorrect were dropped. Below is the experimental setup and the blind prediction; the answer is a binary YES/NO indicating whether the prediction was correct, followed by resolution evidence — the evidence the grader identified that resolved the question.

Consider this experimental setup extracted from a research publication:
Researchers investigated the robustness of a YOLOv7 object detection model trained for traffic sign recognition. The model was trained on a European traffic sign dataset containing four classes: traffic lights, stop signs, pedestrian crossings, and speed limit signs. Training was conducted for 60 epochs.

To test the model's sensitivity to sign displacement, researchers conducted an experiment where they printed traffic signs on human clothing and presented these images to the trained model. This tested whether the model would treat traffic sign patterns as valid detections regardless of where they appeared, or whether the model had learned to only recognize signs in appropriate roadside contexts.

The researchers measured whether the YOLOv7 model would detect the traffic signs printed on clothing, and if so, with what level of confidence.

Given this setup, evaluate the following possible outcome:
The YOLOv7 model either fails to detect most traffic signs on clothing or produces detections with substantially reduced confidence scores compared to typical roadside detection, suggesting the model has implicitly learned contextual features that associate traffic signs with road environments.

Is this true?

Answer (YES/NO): NO